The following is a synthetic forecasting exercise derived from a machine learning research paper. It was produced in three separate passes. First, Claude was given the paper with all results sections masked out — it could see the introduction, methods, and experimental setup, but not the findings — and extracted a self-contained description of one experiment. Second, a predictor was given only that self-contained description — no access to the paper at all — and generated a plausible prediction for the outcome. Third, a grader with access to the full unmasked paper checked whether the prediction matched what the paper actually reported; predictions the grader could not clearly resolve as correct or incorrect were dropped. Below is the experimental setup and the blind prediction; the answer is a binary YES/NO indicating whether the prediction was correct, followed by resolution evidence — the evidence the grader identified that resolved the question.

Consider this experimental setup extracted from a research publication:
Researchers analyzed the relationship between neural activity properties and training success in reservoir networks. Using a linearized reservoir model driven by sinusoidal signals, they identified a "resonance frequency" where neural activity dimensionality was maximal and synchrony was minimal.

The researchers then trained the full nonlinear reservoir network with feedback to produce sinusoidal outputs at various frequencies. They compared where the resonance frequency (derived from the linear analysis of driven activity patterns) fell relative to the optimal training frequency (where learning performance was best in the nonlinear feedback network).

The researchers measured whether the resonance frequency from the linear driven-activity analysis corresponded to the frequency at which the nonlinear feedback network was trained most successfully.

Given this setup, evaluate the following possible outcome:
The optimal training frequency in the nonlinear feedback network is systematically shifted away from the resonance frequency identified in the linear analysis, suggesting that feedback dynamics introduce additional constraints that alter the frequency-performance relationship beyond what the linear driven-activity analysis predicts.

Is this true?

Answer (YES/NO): NO